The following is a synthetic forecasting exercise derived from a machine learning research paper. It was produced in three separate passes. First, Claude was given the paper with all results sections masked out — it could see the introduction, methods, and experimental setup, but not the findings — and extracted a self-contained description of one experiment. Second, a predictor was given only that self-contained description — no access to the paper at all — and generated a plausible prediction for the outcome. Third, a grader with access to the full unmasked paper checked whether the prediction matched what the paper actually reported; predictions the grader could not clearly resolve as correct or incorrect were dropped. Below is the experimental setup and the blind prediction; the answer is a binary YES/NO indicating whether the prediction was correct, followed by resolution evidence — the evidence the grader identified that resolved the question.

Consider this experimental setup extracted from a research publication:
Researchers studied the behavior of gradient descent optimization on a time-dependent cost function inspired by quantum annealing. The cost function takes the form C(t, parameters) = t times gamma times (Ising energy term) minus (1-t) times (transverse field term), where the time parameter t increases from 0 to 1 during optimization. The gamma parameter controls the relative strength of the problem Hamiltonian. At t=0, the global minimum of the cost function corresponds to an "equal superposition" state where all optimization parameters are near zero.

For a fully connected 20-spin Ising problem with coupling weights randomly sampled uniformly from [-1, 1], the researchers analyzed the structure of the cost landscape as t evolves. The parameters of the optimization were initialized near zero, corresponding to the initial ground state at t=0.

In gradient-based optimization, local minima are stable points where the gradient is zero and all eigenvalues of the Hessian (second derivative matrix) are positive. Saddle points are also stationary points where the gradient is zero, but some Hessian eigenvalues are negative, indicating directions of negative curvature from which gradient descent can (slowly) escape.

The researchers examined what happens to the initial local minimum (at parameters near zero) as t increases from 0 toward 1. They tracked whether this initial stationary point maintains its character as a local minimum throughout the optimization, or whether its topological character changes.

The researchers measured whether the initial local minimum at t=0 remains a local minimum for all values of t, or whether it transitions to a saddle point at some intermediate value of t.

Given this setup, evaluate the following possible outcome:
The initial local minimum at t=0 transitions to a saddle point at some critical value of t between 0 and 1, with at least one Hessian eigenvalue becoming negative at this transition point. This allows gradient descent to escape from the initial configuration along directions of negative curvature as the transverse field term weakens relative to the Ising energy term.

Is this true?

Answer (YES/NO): YES